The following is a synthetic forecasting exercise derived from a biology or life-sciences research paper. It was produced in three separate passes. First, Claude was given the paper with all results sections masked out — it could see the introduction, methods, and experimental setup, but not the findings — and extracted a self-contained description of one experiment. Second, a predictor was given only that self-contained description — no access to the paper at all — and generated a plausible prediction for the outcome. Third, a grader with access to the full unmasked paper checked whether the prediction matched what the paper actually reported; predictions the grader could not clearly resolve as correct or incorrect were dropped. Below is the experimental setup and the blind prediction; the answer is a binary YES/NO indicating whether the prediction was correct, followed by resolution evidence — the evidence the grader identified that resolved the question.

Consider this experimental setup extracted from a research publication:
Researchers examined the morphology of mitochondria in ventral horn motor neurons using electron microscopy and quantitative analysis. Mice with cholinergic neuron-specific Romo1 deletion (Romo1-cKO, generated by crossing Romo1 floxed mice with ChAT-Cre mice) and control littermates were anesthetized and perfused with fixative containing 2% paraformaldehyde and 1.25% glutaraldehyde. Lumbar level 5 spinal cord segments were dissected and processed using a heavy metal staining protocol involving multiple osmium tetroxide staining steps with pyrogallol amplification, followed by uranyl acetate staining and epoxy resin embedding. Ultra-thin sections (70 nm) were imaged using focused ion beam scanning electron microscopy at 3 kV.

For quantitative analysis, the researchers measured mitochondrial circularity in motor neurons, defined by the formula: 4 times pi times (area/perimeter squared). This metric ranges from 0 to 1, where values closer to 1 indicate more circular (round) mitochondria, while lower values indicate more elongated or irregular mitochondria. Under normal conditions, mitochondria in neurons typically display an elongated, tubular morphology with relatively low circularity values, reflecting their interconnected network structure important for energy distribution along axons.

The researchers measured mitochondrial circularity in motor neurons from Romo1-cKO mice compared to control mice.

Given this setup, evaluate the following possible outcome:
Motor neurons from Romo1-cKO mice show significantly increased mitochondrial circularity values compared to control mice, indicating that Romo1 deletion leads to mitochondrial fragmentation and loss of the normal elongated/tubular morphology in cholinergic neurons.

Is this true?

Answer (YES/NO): NO